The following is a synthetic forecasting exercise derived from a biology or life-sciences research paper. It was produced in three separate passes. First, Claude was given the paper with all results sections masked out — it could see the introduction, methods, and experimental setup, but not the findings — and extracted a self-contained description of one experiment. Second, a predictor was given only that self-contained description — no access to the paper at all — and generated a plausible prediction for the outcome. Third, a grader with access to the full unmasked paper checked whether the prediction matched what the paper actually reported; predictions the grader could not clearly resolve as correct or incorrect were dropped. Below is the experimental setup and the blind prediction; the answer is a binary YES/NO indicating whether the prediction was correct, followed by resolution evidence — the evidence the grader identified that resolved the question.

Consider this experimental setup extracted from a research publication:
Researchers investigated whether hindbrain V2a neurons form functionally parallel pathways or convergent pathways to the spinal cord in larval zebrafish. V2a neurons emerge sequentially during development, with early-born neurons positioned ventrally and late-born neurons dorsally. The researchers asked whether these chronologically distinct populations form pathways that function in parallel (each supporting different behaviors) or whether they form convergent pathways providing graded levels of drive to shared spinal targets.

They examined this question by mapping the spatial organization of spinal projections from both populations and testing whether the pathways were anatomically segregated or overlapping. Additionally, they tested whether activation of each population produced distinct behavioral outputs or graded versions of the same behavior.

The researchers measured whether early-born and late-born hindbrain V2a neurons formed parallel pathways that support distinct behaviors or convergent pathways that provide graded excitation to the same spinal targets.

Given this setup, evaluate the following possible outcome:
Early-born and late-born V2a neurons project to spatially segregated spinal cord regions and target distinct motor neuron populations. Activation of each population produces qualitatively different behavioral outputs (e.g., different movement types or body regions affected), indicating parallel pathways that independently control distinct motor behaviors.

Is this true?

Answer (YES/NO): YES